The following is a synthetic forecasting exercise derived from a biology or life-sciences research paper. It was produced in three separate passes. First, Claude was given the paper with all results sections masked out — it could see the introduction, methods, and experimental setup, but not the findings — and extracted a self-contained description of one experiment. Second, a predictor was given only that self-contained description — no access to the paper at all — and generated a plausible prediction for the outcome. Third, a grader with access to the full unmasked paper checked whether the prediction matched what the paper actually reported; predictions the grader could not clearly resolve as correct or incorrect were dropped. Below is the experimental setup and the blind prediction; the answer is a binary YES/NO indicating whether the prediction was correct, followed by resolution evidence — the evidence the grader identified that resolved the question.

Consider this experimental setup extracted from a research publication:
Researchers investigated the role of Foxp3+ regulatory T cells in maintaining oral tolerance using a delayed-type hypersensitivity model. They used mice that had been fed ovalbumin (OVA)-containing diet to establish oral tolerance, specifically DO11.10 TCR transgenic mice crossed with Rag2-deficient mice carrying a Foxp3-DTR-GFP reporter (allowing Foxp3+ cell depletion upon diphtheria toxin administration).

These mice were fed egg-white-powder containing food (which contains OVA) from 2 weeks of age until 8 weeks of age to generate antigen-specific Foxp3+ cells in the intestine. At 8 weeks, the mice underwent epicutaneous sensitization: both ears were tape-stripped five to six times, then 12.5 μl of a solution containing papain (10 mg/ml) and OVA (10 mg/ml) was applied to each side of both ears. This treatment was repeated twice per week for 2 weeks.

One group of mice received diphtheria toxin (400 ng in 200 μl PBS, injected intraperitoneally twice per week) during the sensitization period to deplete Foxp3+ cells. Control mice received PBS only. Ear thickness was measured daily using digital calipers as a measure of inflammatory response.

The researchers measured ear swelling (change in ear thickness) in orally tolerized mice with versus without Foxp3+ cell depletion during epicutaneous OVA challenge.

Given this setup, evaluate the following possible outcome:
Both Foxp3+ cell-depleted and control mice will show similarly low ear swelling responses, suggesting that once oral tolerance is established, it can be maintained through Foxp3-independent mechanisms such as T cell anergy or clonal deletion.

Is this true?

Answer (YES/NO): NO